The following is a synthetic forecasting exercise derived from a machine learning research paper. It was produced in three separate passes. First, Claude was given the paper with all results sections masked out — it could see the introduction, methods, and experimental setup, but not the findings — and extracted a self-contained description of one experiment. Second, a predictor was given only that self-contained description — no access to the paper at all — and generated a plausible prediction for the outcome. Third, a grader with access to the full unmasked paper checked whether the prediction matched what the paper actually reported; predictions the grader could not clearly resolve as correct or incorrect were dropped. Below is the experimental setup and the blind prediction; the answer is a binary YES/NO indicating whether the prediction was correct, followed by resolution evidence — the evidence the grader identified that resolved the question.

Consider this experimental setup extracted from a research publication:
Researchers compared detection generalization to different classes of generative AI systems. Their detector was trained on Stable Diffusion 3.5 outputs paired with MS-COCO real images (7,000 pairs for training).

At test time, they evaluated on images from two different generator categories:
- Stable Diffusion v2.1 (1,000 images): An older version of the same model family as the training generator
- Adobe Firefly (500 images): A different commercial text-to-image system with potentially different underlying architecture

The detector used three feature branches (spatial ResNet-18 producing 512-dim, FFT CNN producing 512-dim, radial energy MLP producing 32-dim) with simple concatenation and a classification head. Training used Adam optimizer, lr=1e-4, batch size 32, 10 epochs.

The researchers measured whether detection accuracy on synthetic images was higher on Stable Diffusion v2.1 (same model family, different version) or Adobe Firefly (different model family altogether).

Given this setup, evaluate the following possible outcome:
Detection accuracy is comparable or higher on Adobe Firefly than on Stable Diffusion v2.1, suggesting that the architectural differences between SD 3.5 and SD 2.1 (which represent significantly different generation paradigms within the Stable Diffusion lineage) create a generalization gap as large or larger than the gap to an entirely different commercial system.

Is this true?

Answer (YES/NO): NO